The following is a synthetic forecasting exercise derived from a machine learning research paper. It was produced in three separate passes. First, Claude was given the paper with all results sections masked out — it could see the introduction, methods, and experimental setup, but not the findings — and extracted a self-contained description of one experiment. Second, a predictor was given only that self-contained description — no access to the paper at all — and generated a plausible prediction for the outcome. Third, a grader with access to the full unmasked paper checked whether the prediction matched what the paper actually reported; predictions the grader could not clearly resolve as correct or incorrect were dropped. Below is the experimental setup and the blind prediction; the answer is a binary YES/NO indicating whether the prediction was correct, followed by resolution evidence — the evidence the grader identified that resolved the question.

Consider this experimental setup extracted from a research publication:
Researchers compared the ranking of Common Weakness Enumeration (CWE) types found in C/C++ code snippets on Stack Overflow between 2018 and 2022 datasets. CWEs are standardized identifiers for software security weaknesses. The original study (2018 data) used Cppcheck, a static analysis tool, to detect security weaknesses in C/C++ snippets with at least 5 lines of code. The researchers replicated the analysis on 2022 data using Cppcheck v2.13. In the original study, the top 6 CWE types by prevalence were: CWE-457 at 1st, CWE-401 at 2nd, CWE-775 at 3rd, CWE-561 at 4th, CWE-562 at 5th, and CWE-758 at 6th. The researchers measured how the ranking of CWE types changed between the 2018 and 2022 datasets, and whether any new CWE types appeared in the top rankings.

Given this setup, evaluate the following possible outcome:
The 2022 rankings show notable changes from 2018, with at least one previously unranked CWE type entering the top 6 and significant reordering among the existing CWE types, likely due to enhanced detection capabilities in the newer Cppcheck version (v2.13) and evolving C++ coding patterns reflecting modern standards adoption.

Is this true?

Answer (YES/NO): YES